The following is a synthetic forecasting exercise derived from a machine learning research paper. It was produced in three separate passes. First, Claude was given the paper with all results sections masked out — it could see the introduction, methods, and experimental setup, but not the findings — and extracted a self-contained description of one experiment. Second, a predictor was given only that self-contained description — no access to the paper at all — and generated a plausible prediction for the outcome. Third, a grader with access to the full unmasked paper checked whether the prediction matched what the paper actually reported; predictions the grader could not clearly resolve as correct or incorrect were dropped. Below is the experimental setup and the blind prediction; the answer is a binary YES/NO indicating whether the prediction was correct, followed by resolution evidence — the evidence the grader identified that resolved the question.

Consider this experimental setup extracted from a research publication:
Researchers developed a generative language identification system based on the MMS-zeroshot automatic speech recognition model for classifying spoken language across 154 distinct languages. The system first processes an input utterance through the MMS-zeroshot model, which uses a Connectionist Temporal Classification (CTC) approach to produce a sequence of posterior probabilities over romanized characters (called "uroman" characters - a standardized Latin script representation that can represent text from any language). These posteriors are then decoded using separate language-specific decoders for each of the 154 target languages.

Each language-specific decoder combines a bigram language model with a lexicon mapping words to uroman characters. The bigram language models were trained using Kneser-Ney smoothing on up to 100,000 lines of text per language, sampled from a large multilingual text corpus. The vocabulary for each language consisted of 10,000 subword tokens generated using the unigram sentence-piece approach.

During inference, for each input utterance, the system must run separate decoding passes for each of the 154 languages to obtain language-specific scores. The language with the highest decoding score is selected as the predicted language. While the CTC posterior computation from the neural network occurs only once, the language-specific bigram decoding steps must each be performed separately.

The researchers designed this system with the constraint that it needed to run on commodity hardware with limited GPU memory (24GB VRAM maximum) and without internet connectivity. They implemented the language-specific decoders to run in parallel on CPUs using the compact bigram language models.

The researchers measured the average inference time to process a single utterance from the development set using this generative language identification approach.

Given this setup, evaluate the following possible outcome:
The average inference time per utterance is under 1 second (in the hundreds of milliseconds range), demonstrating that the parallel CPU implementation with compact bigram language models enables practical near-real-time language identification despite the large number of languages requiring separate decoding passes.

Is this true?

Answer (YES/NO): NO